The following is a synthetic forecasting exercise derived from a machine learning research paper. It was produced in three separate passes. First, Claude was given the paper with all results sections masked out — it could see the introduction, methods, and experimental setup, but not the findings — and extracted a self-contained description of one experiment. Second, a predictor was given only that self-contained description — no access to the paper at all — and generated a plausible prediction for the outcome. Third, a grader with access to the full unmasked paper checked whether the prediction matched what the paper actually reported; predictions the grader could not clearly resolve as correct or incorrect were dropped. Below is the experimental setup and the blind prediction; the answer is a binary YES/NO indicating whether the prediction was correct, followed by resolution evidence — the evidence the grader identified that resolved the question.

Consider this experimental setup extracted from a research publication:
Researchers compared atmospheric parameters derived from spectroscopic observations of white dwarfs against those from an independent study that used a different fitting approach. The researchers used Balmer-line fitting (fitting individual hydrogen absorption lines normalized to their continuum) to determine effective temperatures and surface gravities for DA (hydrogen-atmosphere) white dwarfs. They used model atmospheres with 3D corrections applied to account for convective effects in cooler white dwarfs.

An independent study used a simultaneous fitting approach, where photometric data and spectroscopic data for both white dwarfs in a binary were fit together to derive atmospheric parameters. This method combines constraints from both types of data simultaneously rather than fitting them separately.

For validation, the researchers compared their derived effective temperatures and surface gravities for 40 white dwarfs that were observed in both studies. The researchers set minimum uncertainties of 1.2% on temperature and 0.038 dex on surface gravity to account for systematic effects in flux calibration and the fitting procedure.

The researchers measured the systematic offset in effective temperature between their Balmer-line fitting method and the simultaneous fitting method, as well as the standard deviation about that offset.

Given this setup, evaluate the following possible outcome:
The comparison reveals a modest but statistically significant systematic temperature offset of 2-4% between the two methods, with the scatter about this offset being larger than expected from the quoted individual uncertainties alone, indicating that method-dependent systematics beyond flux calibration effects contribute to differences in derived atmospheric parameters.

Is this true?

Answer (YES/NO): NO